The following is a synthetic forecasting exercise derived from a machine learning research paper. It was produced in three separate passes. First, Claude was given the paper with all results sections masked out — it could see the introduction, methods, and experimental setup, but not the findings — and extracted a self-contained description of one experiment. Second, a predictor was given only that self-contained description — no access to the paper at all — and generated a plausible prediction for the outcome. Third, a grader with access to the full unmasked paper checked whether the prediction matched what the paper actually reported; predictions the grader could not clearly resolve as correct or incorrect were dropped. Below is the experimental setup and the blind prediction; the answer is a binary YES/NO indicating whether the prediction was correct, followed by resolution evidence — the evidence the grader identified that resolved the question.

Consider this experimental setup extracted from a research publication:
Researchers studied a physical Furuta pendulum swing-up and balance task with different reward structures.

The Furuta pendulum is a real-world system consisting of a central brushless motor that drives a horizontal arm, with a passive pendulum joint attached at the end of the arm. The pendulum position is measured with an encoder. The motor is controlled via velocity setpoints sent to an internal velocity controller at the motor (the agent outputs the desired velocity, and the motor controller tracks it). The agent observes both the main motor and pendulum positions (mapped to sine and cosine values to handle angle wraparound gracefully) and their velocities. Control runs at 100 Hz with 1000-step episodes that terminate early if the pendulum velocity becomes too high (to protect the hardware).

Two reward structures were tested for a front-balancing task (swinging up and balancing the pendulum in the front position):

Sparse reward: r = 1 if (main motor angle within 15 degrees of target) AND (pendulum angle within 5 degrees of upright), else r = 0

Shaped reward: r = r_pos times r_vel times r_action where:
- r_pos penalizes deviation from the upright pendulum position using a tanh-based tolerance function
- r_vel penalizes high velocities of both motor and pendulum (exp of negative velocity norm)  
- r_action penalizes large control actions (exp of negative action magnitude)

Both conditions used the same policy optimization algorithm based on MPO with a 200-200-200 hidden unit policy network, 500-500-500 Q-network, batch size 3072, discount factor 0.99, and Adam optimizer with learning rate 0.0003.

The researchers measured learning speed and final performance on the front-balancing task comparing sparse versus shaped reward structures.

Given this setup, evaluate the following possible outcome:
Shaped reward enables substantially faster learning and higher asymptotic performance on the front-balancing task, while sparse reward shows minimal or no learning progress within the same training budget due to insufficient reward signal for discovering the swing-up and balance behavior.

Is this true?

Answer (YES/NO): NO